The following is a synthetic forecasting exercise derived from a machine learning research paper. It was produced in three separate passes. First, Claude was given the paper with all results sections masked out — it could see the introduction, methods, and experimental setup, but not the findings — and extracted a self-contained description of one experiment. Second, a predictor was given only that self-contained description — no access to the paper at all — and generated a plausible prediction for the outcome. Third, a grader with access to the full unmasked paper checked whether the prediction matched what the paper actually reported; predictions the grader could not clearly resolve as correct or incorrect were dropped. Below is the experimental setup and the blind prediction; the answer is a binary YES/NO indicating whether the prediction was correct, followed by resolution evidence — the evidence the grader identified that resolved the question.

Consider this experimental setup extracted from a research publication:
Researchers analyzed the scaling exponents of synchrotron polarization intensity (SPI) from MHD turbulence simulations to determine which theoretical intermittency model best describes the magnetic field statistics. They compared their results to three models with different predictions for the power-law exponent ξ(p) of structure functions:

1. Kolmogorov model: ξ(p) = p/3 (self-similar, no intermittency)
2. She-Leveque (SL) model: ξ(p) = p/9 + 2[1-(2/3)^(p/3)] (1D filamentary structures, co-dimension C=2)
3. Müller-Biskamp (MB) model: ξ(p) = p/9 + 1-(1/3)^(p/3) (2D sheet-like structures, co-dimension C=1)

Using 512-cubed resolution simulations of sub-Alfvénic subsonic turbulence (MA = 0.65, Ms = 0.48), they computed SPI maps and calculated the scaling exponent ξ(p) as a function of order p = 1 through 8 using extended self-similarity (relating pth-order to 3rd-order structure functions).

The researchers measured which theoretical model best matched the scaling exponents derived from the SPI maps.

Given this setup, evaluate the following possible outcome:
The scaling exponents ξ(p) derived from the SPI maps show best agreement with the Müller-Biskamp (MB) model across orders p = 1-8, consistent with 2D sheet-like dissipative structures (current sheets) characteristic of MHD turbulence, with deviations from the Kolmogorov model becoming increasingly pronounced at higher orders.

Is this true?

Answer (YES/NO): NO